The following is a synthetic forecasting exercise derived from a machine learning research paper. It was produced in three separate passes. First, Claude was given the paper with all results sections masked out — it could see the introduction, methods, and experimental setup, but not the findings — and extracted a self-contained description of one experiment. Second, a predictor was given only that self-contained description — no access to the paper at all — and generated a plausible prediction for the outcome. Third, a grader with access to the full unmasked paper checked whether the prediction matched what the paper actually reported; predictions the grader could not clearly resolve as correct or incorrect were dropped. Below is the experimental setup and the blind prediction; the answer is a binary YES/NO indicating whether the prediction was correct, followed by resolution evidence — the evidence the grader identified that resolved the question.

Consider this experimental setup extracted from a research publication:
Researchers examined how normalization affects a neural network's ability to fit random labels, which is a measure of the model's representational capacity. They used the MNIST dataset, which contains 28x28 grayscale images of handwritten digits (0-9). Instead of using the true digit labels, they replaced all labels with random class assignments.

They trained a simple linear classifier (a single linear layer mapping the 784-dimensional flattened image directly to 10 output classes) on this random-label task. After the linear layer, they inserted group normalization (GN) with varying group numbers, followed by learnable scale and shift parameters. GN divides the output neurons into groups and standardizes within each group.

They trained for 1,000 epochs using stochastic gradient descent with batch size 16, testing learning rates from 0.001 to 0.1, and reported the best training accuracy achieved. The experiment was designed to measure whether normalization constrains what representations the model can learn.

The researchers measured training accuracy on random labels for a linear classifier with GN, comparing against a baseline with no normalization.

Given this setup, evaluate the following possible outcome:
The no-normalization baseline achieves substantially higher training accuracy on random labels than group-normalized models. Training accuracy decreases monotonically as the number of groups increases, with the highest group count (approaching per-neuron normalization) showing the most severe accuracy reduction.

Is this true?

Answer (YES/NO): YES